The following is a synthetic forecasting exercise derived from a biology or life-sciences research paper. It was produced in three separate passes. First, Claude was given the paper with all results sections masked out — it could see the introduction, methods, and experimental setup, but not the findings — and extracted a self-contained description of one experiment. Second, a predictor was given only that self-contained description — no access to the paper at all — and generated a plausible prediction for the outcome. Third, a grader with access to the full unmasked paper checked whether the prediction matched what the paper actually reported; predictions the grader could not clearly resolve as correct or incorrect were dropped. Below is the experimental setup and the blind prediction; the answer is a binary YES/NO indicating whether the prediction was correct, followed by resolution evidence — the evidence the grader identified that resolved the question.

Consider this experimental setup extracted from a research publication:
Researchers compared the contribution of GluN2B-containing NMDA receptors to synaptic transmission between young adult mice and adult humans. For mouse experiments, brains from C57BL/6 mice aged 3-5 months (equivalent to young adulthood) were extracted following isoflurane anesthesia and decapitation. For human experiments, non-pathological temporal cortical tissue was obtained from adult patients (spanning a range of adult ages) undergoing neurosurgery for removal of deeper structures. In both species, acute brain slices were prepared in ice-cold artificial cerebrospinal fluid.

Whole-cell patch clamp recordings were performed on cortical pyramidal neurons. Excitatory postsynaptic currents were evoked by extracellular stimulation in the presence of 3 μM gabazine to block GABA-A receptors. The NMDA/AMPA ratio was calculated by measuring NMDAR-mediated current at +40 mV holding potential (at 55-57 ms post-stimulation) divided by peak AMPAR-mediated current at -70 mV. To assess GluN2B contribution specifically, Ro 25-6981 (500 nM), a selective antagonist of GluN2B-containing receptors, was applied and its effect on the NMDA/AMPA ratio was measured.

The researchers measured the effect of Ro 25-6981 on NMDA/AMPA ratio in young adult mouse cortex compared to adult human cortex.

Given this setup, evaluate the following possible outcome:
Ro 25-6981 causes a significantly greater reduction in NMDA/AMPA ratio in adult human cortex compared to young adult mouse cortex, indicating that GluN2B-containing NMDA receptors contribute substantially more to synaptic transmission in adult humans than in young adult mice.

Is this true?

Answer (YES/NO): NO